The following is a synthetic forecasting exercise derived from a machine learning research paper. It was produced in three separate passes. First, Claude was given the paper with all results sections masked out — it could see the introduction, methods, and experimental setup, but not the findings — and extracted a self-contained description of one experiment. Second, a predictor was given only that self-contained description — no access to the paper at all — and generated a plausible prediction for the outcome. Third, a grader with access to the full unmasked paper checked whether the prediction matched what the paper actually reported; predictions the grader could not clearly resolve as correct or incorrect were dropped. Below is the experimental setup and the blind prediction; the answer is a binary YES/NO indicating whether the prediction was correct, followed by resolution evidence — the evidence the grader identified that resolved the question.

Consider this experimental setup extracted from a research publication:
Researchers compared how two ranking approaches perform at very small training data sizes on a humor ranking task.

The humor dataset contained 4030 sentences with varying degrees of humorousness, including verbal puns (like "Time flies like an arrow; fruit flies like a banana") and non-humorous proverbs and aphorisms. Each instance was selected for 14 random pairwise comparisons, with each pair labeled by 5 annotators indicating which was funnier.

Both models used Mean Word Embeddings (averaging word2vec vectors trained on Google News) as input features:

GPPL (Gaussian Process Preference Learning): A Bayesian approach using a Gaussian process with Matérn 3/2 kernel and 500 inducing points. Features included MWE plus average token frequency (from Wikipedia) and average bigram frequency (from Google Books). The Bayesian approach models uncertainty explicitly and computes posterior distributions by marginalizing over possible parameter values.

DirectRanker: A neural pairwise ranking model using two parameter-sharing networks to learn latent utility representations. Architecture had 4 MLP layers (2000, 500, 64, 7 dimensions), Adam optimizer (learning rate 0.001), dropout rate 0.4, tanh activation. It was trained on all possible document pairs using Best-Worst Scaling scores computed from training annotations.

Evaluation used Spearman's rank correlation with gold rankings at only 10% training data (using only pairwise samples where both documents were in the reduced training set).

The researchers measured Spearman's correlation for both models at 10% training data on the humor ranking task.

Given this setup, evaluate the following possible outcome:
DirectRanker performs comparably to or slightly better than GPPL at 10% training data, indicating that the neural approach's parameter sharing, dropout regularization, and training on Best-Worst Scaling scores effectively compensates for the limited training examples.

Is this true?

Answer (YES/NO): NO